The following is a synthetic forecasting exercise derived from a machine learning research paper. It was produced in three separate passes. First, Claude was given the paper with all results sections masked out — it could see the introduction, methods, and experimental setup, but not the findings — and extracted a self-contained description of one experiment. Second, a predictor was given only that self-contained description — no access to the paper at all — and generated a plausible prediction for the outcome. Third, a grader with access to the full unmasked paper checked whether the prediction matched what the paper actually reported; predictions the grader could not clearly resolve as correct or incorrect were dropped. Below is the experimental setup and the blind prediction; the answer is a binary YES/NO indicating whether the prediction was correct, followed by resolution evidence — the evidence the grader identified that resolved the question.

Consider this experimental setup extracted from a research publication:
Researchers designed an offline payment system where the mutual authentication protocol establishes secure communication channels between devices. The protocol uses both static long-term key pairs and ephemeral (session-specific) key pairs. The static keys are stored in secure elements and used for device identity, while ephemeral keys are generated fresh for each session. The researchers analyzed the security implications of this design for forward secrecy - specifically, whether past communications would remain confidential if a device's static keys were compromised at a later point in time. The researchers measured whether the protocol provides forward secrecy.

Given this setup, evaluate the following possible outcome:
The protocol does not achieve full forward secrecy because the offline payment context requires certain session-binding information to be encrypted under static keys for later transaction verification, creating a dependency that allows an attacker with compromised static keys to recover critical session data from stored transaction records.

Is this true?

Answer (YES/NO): NO